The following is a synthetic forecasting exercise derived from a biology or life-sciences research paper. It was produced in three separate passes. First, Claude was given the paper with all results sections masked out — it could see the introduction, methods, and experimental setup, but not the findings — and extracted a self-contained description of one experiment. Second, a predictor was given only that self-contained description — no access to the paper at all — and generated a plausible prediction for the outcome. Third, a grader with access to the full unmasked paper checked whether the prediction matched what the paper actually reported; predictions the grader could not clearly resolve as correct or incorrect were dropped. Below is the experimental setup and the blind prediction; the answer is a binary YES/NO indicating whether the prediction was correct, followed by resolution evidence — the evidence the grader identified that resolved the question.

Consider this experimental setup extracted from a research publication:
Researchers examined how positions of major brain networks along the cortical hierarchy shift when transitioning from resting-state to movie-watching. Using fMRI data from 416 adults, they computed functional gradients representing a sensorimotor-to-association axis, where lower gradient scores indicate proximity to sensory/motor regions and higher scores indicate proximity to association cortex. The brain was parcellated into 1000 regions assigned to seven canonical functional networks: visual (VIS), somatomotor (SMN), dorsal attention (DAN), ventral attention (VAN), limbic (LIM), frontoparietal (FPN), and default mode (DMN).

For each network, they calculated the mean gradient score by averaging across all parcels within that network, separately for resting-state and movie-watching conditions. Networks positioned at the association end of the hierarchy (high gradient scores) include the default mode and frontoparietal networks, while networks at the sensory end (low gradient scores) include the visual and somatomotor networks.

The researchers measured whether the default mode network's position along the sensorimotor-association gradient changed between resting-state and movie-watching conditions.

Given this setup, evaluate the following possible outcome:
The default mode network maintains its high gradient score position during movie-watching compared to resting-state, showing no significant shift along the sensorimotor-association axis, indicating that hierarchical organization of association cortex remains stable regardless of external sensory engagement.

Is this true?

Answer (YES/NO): NO